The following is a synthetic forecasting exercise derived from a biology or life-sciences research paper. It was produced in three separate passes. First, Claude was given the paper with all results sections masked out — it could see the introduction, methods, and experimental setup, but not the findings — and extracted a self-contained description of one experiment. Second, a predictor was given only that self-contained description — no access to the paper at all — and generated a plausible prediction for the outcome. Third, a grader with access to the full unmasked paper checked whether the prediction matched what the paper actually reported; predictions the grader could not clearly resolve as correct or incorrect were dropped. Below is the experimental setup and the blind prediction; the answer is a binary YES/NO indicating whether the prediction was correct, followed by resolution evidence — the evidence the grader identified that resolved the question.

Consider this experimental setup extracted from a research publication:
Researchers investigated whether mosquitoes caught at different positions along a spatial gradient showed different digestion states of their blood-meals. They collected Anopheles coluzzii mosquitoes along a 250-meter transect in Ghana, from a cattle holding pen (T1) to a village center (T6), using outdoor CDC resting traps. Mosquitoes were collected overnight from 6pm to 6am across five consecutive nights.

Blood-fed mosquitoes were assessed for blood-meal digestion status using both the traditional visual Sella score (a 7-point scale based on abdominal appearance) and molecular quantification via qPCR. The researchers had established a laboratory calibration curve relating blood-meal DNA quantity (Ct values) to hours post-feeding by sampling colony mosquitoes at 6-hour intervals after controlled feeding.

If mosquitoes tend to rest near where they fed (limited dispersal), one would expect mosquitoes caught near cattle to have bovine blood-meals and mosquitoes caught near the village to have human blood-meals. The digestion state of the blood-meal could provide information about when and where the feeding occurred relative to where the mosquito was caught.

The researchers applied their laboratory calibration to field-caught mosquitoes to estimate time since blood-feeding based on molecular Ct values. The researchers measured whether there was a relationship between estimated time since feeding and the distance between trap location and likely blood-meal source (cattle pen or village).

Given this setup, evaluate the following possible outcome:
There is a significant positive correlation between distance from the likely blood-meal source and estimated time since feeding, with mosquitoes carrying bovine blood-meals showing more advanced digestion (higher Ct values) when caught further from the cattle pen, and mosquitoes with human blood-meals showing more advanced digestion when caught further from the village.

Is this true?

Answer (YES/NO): NO